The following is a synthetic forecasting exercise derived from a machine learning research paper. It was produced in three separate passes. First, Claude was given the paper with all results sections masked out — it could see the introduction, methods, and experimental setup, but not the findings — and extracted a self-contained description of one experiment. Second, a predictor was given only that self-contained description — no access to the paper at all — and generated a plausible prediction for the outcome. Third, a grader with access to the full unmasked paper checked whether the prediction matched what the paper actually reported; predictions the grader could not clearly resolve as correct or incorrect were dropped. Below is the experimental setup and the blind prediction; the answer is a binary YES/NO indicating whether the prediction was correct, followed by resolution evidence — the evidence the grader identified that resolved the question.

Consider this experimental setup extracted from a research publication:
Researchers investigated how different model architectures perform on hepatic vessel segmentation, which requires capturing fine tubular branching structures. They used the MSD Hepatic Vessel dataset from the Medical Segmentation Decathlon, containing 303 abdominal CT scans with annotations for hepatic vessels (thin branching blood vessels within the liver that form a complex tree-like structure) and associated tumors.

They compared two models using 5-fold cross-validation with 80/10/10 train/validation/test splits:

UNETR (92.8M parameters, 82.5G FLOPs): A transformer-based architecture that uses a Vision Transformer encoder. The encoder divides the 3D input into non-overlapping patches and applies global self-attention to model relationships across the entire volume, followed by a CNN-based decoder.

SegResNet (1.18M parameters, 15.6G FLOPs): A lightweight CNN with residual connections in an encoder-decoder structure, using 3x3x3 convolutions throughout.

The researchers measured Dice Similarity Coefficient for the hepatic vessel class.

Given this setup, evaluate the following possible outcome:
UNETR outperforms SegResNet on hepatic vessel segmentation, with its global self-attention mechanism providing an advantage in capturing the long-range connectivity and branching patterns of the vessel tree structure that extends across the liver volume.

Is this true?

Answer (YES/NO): NO